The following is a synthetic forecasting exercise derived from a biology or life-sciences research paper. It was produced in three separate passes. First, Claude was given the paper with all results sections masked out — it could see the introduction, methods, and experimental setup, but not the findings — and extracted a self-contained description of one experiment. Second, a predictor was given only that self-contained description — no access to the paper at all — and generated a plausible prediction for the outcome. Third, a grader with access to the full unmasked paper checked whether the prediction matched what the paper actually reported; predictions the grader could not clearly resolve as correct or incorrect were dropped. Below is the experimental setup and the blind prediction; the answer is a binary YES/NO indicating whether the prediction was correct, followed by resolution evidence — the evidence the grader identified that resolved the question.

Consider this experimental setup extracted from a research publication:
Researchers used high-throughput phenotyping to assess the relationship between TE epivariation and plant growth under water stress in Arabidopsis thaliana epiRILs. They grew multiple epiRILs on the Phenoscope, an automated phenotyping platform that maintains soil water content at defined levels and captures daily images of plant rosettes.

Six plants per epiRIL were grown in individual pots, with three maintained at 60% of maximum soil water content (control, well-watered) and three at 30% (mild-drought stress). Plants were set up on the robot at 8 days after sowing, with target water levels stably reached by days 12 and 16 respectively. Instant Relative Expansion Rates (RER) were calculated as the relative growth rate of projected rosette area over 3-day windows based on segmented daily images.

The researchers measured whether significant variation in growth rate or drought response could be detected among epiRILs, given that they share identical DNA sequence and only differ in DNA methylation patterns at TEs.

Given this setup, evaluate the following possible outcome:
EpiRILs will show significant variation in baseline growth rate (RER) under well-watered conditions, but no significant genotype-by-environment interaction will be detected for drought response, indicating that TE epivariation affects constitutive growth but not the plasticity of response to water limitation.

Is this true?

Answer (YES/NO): NO